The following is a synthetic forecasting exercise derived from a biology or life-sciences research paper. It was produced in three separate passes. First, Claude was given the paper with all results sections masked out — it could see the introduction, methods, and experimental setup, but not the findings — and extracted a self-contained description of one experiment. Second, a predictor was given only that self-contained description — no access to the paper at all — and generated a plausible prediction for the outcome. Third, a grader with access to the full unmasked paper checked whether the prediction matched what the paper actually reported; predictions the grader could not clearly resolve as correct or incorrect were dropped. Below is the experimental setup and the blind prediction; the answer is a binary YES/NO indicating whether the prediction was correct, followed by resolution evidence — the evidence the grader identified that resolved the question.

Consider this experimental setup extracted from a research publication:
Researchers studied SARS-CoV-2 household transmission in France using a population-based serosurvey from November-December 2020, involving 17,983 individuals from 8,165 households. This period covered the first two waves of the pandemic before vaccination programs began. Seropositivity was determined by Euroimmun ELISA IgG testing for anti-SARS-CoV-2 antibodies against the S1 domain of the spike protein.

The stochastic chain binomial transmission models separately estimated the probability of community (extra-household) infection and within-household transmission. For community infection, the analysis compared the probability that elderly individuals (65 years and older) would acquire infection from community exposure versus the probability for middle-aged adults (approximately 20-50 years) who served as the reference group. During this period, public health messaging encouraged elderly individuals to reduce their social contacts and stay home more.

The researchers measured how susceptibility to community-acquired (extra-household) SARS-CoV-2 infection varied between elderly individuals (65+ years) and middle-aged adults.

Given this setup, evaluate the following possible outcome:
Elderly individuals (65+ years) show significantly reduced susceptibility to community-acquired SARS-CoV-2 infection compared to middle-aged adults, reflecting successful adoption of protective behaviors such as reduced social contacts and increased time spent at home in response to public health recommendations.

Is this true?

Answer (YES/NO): YES